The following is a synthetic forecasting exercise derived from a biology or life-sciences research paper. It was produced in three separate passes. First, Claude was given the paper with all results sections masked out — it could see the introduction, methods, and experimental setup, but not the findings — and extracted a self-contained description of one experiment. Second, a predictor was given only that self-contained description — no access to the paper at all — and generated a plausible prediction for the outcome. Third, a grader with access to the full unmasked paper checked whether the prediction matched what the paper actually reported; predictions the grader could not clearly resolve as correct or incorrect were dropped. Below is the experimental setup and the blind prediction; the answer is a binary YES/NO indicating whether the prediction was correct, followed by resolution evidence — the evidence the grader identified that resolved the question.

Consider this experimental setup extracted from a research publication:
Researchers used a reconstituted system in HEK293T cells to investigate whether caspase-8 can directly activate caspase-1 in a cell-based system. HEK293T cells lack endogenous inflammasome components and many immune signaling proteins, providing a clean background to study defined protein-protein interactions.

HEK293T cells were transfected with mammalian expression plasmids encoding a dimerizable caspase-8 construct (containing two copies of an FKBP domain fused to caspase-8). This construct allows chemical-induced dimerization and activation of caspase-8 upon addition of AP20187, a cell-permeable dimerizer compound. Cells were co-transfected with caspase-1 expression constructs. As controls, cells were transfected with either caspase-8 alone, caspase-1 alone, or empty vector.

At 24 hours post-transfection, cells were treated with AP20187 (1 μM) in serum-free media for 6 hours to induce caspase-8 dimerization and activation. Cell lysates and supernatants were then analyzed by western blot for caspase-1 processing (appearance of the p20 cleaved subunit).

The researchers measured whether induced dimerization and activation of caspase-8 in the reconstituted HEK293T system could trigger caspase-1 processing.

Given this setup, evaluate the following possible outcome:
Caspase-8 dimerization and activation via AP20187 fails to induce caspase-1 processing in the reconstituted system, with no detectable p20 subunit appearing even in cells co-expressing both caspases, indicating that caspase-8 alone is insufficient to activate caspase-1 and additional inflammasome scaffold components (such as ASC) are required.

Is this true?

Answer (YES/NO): NO